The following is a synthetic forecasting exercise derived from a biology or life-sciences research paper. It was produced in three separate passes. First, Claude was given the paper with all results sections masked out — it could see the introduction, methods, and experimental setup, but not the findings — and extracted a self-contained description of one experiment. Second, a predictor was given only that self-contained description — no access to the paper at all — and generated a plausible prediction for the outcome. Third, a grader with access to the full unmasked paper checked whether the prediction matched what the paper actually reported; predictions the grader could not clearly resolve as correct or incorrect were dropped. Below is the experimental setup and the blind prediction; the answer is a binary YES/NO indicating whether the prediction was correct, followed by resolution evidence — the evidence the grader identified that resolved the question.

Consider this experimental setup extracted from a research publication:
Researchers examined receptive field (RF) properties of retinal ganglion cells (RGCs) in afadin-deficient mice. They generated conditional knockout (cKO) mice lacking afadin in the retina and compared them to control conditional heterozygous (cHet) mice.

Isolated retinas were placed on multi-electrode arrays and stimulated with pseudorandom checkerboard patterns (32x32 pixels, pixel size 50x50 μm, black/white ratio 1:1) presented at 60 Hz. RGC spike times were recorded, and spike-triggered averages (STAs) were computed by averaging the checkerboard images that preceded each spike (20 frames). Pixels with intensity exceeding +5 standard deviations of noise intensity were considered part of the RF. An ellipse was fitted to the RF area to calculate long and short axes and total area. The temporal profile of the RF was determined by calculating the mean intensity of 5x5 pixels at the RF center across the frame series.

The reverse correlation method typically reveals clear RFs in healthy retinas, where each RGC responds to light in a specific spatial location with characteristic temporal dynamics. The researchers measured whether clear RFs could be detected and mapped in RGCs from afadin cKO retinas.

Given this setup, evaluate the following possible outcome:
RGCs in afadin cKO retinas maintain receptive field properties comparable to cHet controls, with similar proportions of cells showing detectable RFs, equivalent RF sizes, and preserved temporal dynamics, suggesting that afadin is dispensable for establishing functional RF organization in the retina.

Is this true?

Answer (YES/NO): NO